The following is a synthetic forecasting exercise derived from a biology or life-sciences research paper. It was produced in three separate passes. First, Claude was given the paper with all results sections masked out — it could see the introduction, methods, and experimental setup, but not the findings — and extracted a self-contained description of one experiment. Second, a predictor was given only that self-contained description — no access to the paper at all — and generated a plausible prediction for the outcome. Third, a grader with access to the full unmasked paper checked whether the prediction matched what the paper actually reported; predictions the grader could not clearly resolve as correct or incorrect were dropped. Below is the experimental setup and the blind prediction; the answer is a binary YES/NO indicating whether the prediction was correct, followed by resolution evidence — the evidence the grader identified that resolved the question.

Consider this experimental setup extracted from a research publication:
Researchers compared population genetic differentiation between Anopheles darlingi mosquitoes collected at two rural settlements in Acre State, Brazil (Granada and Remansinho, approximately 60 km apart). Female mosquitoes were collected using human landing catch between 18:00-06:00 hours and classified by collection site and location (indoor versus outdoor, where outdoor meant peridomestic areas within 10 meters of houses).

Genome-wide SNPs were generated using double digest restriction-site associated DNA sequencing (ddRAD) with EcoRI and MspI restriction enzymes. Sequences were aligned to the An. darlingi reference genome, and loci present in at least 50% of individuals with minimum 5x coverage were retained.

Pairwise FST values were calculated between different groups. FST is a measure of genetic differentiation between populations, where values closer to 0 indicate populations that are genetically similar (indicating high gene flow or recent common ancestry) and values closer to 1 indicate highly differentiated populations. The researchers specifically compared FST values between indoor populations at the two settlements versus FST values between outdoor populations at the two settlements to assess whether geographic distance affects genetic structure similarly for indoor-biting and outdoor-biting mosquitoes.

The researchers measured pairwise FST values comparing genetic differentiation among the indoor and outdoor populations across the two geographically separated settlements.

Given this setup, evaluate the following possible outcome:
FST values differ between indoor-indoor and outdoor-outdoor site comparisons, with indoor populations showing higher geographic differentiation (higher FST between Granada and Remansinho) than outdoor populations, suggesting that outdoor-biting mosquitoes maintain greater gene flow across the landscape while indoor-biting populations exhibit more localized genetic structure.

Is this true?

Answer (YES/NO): NO